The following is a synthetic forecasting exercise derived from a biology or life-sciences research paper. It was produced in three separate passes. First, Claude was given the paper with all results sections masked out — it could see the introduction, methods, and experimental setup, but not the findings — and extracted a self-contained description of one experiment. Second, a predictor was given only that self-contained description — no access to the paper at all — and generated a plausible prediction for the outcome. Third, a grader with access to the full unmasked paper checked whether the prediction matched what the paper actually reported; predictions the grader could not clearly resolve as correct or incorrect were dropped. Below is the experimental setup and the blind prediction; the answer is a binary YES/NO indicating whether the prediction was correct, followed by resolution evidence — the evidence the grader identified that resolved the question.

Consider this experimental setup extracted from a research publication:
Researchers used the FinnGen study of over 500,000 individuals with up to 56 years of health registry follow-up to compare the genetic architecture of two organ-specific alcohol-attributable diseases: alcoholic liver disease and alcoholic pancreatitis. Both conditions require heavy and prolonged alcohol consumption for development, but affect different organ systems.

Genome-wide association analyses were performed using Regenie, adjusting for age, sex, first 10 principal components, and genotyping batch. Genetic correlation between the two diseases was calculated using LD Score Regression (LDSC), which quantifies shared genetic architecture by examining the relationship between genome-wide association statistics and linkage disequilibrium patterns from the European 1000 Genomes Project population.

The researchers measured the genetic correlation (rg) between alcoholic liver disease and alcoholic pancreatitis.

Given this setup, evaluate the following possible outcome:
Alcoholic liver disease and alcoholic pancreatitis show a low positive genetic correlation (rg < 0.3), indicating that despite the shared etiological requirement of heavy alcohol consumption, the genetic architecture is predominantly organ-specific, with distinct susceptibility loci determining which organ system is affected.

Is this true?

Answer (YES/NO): NO